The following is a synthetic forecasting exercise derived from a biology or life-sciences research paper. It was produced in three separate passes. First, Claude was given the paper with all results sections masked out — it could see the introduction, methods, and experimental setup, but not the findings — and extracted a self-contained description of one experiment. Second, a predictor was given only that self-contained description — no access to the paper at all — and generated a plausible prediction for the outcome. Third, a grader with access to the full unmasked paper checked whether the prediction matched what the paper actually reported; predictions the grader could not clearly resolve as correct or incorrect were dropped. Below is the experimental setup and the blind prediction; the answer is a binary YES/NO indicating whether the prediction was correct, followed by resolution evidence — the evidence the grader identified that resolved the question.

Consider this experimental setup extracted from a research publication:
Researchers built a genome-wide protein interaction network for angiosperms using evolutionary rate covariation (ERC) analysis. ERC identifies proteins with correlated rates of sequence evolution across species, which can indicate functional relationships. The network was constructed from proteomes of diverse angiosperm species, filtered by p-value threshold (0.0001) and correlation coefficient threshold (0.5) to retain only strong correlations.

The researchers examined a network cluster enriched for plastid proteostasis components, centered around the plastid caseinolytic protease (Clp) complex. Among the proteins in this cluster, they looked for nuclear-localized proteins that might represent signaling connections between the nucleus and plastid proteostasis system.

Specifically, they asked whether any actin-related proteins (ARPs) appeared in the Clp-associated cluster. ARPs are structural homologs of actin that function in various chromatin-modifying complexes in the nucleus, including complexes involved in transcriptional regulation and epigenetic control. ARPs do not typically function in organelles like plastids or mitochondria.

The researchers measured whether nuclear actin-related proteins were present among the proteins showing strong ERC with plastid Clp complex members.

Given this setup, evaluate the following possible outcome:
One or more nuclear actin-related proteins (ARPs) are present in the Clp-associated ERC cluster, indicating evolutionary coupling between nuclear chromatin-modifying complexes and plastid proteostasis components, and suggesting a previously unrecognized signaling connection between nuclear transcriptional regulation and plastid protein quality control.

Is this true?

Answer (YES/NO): YES